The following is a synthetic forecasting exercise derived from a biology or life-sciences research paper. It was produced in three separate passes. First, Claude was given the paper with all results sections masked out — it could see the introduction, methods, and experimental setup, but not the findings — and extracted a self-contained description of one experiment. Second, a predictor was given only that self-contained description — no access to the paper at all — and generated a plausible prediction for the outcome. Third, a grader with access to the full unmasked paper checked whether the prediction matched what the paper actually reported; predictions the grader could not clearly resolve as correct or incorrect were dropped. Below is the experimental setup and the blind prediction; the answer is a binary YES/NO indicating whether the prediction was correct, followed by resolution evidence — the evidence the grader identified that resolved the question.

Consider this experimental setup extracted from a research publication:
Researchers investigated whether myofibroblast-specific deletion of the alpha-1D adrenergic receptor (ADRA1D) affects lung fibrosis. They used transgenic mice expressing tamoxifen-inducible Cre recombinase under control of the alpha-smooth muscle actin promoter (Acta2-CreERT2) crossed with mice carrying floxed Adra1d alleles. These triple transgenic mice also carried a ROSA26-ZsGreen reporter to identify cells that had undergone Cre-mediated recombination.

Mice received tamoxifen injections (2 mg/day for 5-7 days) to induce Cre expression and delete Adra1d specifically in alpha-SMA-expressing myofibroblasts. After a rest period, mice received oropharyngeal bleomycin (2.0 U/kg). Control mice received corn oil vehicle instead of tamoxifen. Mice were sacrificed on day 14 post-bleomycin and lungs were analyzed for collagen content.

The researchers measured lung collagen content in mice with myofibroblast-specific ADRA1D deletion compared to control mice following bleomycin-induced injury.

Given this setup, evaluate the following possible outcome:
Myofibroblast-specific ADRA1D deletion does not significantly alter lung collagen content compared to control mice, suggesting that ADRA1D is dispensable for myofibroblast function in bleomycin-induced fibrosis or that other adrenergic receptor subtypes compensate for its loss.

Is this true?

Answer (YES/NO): NO